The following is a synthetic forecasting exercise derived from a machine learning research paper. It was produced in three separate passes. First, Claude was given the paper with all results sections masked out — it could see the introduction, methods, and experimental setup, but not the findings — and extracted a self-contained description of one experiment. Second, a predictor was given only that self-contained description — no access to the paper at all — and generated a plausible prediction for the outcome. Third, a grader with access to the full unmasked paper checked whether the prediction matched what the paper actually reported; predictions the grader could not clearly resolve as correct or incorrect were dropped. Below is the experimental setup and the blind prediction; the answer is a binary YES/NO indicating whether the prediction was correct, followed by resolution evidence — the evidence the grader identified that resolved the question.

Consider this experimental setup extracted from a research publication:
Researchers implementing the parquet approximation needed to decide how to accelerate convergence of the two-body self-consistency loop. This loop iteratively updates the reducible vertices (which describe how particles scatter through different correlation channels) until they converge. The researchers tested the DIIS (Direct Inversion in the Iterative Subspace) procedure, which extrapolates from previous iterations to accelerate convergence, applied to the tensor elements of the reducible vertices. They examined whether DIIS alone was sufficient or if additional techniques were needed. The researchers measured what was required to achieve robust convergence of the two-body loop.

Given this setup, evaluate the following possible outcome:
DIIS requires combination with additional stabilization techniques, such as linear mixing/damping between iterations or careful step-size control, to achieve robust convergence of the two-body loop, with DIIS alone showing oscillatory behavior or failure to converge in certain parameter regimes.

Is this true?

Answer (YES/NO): YES